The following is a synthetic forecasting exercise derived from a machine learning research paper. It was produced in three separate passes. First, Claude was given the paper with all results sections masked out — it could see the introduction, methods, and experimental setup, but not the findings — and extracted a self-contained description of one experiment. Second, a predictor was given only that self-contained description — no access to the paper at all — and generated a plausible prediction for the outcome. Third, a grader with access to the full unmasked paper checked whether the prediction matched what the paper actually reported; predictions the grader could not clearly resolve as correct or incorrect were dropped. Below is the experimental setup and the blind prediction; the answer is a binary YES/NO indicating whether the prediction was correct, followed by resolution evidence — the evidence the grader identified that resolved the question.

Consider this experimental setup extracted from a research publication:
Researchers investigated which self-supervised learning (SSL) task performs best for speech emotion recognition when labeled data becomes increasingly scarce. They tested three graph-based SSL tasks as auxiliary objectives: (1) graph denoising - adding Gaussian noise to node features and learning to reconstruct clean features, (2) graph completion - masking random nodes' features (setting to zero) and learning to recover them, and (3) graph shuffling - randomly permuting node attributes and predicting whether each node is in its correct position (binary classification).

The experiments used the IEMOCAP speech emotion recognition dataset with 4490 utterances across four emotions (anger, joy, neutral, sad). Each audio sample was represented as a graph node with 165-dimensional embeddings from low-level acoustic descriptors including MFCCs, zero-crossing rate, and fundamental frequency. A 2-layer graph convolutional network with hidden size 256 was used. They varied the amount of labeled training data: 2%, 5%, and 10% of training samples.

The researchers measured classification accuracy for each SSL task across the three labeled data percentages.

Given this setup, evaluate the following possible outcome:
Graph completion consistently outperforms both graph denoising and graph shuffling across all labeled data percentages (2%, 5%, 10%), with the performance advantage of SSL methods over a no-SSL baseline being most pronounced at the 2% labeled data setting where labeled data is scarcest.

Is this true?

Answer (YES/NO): NO